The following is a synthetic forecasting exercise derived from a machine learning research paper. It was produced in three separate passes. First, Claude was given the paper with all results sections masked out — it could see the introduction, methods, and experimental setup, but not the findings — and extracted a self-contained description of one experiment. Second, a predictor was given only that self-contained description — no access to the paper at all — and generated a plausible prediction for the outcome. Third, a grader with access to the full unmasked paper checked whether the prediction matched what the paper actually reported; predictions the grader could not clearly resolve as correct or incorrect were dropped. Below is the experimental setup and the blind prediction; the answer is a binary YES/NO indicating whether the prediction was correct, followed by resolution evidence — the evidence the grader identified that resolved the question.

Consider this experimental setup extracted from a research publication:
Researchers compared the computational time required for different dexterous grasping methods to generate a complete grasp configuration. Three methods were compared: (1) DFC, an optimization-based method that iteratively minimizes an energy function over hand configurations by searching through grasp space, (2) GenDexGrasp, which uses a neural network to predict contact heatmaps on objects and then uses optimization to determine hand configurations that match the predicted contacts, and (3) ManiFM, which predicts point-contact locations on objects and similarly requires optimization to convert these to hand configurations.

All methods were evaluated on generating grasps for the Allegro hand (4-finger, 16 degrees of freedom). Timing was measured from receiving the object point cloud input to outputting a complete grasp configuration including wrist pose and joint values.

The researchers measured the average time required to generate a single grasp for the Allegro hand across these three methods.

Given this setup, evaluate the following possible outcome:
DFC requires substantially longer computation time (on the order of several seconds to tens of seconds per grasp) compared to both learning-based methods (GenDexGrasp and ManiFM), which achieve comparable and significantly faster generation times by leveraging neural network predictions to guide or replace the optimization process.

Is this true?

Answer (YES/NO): NO